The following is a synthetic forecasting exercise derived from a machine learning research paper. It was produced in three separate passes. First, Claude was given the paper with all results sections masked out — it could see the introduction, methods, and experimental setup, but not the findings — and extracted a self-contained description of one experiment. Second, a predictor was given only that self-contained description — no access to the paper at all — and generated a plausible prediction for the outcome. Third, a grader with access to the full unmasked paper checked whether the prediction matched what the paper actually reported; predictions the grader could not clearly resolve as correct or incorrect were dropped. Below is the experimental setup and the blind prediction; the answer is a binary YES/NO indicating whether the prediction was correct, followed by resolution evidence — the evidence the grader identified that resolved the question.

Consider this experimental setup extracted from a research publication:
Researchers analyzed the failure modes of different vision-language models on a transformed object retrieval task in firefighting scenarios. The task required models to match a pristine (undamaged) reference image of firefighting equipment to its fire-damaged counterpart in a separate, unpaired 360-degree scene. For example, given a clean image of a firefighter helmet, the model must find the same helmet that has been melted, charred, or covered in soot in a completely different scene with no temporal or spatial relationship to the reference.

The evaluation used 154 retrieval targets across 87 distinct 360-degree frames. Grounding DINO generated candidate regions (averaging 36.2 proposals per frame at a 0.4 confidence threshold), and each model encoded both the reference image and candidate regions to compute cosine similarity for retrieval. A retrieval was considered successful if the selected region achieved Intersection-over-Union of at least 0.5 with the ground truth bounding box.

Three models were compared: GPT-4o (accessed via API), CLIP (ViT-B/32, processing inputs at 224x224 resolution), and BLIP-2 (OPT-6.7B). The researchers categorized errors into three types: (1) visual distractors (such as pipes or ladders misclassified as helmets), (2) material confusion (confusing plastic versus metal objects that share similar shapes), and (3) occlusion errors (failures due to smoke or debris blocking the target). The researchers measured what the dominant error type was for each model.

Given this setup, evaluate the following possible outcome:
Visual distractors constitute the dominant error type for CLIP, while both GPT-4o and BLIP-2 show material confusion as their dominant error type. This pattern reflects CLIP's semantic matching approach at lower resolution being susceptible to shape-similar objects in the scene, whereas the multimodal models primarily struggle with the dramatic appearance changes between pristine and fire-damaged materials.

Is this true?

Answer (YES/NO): NO